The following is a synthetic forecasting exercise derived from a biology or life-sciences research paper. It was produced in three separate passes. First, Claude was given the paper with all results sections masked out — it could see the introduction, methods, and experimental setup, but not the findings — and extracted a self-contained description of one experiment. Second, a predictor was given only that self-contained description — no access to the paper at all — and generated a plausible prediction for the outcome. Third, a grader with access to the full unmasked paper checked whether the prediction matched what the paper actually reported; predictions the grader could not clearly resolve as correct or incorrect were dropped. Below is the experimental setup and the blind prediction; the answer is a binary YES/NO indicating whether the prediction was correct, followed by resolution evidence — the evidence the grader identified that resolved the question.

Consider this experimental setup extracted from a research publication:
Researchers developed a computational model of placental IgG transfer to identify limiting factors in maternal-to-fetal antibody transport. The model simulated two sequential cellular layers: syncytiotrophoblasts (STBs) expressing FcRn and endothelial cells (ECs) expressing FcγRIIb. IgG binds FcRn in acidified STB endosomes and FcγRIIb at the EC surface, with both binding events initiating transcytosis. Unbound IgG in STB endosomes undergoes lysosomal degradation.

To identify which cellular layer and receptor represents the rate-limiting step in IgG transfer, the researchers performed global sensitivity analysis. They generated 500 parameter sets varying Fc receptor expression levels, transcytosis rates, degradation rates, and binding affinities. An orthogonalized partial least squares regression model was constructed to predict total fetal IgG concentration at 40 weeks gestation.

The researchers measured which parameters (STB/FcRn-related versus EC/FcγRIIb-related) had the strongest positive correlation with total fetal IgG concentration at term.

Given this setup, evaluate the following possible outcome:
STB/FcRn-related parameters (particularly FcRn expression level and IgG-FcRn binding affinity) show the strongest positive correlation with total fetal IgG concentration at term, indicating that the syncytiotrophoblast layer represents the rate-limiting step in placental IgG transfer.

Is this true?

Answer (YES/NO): NO